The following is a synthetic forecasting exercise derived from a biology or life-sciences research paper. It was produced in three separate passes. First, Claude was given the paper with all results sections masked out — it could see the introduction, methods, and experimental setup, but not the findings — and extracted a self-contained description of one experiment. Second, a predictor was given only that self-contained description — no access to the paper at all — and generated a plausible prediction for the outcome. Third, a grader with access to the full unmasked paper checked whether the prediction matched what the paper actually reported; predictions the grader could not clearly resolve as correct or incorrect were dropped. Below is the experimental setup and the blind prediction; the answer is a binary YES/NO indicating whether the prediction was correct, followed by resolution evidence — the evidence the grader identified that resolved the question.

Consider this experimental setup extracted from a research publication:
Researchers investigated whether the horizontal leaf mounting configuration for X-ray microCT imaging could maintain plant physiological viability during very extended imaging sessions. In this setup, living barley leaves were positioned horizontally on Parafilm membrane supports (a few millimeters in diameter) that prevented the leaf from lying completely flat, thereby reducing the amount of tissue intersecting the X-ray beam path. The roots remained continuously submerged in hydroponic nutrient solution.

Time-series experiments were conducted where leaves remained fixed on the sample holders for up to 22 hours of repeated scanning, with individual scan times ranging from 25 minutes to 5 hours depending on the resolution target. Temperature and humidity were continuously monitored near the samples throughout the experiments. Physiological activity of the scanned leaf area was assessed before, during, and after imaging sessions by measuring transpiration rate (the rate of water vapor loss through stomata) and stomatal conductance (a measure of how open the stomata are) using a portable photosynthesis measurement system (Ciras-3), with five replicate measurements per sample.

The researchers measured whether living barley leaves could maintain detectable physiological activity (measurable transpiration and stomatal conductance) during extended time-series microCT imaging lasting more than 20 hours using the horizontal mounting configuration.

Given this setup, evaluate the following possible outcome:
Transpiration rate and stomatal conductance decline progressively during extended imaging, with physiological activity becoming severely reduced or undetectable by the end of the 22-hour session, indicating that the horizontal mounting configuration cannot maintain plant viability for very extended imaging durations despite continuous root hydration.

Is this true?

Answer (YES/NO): NO